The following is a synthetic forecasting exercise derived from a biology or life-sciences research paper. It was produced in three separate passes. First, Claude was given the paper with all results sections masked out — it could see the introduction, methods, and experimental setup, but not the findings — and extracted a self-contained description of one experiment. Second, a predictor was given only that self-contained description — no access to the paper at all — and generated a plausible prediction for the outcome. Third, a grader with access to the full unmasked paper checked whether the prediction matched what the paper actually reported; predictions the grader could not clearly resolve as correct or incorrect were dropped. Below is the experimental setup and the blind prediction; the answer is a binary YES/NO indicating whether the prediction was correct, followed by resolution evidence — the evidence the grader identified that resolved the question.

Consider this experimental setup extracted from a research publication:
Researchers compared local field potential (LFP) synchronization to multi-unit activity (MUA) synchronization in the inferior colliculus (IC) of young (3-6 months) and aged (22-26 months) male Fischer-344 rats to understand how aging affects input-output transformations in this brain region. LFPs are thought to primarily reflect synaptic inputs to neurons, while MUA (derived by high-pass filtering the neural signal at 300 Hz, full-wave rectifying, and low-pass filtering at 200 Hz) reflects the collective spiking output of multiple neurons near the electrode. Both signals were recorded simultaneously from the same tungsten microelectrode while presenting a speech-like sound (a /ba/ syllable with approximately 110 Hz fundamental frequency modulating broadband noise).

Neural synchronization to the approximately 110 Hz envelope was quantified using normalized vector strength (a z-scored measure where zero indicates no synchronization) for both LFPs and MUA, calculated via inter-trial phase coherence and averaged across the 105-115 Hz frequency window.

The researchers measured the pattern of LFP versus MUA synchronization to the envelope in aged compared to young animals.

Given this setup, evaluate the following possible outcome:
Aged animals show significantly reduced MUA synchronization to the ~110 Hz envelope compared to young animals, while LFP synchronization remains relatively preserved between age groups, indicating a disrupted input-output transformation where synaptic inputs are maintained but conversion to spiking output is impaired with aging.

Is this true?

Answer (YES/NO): NO